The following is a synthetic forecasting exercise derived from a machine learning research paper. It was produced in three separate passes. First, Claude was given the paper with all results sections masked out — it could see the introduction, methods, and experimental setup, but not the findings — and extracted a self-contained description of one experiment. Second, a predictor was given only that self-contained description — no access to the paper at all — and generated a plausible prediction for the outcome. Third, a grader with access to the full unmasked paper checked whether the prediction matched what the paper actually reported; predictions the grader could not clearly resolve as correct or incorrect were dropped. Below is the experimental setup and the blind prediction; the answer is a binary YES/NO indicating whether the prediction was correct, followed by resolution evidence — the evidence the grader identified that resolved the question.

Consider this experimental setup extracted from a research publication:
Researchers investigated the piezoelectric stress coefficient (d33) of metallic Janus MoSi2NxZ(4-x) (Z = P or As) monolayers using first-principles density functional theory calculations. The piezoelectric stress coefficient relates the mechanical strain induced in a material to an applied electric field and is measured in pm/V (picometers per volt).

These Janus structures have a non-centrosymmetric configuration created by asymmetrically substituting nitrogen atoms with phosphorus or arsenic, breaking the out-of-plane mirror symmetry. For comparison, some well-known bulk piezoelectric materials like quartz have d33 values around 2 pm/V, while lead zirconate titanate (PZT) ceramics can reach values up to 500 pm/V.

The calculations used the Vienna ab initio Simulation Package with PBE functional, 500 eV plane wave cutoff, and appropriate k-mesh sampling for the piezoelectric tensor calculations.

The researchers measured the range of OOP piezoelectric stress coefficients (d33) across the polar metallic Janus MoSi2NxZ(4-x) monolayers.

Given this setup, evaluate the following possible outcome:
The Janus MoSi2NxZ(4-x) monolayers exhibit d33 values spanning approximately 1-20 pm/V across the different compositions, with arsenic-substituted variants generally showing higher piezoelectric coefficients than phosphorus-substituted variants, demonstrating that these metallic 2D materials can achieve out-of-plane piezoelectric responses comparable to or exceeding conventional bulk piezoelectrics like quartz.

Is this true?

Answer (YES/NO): NO